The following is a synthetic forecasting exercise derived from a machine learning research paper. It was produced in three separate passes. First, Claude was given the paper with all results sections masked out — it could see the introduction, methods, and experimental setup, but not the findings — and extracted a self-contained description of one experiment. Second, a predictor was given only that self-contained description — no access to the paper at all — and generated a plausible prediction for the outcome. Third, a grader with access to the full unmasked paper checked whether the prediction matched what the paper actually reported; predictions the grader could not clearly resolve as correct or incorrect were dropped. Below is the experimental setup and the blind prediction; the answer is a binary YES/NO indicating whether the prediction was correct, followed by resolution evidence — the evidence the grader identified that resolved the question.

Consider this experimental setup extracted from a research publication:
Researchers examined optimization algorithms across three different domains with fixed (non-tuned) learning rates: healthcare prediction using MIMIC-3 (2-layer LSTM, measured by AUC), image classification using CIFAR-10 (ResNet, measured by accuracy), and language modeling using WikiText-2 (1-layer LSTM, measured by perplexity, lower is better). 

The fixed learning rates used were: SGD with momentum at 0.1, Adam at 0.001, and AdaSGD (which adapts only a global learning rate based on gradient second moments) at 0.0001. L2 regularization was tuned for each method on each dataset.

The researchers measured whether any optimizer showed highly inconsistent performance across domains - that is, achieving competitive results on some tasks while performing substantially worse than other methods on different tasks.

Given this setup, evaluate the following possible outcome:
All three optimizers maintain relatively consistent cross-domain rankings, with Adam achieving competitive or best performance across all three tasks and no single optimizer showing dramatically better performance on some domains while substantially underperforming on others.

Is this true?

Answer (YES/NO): NO